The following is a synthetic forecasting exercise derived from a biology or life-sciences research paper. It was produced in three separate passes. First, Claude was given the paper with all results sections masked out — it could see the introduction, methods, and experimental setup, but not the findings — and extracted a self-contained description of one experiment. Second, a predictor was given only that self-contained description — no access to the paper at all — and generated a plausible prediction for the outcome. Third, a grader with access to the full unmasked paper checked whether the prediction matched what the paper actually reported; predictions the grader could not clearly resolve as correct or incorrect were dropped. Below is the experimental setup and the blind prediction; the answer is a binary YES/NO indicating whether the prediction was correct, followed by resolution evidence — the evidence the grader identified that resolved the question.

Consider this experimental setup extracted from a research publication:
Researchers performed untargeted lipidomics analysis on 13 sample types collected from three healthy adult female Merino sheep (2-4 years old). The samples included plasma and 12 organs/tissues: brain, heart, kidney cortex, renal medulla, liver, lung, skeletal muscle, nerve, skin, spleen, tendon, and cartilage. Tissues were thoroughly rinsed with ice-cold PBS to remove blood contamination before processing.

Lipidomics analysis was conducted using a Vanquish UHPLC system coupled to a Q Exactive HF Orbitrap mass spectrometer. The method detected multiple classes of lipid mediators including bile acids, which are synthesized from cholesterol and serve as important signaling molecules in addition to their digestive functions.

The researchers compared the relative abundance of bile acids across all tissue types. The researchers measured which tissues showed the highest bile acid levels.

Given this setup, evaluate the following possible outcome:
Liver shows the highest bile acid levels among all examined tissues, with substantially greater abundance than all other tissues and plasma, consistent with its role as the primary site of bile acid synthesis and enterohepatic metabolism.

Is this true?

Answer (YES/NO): NO